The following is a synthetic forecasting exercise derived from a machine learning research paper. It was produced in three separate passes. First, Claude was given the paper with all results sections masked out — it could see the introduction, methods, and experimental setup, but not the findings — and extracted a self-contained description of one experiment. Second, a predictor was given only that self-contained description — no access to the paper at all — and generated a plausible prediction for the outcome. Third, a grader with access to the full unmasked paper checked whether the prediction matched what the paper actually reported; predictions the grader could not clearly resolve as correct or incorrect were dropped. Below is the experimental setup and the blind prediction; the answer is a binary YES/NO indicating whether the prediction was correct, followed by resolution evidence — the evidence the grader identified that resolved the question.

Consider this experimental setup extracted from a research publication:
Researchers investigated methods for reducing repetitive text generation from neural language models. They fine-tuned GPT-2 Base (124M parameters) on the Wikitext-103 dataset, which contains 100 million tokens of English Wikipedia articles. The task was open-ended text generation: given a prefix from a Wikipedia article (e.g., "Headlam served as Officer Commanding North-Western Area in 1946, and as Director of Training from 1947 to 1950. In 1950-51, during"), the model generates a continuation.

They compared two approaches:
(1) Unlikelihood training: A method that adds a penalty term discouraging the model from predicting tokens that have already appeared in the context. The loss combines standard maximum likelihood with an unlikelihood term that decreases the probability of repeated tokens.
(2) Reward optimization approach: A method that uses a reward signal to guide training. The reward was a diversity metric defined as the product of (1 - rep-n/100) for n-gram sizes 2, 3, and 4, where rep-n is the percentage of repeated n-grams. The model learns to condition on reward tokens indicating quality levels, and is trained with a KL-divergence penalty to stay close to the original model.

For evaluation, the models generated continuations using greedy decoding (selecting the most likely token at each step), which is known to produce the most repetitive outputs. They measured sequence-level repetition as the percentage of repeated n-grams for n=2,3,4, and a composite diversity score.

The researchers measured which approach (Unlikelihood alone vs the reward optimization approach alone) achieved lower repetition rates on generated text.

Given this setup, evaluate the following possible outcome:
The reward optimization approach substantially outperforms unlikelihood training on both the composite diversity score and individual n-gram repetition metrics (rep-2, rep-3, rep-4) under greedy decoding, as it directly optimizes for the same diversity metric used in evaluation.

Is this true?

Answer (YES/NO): NO